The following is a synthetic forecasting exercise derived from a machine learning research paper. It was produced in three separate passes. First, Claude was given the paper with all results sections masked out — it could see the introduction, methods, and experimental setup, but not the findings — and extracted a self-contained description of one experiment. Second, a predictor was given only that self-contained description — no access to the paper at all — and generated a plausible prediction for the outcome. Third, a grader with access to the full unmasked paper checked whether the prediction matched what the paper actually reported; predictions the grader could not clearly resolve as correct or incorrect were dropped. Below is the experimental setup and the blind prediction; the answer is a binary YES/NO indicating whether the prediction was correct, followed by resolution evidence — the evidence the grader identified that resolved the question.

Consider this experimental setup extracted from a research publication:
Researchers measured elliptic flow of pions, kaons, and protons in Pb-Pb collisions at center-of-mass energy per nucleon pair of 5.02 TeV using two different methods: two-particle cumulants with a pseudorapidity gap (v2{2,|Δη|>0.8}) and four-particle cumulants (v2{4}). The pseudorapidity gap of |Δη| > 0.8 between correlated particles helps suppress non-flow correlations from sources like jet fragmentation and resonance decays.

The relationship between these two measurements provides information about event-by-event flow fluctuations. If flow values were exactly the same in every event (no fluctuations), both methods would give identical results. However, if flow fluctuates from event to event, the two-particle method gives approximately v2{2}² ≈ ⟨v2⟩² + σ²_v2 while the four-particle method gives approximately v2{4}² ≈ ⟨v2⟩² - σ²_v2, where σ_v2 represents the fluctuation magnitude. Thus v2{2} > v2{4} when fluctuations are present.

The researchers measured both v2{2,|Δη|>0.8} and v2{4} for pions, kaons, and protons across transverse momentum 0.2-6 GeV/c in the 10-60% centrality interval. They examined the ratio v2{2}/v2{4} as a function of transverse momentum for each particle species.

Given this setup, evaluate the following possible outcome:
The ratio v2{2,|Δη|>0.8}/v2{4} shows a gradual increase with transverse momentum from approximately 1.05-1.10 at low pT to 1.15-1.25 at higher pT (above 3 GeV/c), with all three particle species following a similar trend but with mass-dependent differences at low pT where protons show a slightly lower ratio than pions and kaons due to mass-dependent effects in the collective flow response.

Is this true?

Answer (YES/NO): NO